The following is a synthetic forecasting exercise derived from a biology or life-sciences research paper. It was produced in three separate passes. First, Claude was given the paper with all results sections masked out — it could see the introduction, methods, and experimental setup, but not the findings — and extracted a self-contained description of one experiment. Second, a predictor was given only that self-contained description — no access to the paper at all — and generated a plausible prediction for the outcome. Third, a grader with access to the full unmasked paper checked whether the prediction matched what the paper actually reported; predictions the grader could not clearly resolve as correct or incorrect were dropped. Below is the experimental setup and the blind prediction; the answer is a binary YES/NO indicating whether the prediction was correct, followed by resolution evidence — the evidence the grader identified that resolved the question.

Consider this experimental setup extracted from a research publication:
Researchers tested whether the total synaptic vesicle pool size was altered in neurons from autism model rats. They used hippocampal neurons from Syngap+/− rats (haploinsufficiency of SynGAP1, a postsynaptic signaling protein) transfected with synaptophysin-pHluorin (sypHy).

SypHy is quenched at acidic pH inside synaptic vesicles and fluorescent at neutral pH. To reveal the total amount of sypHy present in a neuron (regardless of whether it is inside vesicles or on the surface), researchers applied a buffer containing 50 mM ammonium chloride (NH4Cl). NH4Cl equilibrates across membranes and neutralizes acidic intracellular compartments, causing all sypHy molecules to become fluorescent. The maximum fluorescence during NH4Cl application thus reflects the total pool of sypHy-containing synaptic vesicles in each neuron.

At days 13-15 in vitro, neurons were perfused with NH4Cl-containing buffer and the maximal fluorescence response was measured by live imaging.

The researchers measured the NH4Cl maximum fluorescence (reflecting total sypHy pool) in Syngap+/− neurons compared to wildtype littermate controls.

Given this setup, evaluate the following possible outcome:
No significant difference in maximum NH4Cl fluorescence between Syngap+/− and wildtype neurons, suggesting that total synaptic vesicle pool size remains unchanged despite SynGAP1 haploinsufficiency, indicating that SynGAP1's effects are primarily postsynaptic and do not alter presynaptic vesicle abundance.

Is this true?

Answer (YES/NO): YES